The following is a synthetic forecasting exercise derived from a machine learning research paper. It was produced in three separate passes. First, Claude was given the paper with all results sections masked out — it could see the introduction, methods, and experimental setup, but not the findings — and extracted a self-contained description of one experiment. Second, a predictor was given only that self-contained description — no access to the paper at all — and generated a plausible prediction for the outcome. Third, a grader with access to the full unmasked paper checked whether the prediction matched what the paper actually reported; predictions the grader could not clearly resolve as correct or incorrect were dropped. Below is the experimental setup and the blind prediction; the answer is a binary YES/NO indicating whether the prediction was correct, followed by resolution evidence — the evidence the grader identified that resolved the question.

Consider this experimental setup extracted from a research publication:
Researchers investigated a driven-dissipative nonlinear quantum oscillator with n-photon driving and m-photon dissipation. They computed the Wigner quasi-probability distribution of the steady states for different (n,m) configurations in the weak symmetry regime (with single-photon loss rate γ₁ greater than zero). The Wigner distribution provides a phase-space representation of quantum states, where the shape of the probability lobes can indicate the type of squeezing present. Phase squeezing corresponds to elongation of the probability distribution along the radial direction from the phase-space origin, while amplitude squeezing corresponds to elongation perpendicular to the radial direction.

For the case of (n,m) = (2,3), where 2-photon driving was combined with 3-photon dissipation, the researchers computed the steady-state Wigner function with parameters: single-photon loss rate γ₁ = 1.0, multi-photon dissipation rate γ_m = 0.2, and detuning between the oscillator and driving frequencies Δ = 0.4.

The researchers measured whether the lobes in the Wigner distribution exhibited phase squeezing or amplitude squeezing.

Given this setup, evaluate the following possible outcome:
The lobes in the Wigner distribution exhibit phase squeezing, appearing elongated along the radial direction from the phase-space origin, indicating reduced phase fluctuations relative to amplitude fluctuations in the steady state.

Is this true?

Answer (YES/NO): NO